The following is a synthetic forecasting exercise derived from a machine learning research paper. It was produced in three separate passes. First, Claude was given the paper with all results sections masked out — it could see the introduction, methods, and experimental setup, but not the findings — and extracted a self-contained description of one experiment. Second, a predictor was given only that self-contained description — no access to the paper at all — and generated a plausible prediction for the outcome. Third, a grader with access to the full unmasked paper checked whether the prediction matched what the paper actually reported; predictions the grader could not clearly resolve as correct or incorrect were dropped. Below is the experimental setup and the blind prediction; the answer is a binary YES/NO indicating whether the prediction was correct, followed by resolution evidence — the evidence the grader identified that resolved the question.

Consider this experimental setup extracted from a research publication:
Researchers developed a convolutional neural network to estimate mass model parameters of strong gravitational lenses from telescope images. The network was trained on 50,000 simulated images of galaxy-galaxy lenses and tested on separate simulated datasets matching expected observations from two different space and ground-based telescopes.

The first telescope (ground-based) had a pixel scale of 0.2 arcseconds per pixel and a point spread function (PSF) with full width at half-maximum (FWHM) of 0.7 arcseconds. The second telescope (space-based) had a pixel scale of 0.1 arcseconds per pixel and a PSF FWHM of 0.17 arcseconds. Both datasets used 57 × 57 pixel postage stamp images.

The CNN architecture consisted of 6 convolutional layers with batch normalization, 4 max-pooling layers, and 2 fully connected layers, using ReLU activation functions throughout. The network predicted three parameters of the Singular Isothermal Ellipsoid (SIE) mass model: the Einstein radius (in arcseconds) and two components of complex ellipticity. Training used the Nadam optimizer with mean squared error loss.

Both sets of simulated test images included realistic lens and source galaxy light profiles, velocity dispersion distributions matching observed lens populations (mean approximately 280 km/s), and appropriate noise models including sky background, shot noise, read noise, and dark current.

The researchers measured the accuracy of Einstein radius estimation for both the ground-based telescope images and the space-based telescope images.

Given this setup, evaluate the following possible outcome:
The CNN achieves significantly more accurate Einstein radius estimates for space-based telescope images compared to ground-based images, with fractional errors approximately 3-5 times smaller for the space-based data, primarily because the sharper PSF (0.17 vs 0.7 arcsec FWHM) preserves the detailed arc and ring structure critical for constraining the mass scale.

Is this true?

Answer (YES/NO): NO